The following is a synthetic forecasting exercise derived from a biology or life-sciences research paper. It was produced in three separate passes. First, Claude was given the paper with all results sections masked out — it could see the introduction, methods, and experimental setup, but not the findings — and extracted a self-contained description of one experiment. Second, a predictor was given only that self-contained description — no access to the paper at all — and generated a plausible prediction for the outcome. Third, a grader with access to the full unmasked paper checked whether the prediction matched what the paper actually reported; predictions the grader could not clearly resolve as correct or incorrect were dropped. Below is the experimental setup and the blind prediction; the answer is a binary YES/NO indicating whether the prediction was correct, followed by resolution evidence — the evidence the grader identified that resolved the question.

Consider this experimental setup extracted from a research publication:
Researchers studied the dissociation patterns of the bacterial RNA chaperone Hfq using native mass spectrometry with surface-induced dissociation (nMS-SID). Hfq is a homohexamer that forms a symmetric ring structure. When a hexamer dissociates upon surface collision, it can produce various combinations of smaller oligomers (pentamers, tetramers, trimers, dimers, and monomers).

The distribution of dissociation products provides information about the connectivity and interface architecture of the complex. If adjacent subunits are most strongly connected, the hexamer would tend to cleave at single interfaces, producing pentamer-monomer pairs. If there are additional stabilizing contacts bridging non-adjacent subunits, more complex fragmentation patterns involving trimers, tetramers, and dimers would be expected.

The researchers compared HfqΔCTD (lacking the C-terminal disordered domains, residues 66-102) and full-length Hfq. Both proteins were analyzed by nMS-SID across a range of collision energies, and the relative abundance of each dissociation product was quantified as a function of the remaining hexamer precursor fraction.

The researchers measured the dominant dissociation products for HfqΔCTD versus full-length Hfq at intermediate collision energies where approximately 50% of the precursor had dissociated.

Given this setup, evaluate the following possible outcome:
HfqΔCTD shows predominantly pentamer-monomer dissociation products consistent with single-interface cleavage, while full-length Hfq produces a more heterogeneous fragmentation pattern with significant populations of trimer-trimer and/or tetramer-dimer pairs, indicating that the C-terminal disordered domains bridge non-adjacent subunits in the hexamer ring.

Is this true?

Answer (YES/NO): NO